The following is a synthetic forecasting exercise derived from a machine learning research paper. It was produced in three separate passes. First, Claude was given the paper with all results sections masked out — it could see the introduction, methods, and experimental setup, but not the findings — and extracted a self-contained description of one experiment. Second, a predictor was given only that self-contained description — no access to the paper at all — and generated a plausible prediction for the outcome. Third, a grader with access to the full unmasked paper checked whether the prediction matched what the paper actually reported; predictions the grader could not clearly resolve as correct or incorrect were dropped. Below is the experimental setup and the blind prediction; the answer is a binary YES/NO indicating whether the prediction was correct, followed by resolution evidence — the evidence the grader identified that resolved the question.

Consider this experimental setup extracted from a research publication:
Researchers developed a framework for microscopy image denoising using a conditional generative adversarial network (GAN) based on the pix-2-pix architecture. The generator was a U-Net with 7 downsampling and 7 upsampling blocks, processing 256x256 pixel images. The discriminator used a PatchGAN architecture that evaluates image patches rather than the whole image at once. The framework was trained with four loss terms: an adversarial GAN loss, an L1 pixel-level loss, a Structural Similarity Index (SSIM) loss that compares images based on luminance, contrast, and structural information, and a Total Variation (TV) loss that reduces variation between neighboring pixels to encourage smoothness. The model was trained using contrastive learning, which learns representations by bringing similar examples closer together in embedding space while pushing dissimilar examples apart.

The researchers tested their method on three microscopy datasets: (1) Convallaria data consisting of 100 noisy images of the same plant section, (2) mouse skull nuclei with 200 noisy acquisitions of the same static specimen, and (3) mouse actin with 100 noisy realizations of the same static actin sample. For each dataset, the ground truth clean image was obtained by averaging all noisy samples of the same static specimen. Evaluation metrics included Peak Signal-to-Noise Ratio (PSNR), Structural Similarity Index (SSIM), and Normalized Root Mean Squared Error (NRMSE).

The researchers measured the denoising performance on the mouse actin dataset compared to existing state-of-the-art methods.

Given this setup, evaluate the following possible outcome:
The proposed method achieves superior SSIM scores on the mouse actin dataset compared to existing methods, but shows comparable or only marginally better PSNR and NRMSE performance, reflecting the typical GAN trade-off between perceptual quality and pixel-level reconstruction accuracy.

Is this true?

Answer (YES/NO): NO